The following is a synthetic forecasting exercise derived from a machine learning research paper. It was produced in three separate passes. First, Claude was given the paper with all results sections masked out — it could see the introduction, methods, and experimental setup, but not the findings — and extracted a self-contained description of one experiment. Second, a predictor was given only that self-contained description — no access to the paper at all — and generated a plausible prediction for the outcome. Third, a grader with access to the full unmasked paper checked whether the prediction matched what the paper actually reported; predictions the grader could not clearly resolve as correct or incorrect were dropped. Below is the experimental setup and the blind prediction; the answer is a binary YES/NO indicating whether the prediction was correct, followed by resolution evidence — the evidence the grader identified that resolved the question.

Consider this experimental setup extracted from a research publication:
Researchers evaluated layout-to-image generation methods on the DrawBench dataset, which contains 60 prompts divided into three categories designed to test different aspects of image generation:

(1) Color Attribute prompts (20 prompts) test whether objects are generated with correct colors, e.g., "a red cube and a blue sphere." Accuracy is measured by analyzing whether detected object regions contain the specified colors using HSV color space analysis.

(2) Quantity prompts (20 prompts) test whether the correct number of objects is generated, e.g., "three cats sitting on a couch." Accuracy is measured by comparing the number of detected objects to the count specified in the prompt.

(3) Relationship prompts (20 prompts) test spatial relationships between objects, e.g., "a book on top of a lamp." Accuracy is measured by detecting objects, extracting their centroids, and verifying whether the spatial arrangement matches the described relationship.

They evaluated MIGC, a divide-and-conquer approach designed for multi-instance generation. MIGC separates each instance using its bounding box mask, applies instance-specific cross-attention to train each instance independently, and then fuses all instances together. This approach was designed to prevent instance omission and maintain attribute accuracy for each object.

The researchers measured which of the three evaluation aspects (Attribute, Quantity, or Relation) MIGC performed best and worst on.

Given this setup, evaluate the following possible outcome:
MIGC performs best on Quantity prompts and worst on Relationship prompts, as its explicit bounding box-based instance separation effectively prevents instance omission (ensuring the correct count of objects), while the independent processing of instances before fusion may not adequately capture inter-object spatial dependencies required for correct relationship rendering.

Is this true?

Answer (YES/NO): NO